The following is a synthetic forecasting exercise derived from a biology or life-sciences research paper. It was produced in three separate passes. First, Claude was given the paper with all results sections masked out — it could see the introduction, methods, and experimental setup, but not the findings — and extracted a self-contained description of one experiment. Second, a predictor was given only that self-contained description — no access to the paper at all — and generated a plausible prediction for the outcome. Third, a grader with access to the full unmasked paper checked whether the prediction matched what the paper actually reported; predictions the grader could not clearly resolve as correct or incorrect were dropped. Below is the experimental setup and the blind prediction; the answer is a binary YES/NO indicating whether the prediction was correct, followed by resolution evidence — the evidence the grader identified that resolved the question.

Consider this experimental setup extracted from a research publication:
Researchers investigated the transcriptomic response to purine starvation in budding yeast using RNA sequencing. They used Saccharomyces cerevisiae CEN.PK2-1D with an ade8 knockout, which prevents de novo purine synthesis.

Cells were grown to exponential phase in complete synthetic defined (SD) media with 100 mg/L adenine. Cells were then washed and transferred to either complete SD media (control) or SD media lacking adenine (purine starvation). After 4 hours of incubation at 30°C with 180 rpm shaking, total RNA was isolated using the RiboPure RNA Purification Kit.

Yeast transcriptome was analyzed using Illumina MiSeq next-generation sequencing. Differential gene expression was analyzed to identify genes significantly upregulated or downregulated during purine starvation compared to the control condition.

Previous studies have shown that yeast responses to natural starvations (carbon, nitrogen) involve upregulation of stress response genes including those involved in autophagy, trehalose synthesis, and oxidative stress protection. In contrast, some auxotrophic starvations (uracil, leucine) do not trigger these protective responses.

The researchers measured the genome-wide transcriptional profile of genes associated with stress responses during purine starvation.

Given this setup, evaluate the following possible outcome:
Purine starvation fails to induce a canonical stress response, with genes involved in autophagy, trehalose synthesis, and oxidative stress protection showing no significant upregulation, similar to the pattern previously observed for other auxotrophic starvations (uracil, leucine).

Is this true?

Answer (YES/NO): NO